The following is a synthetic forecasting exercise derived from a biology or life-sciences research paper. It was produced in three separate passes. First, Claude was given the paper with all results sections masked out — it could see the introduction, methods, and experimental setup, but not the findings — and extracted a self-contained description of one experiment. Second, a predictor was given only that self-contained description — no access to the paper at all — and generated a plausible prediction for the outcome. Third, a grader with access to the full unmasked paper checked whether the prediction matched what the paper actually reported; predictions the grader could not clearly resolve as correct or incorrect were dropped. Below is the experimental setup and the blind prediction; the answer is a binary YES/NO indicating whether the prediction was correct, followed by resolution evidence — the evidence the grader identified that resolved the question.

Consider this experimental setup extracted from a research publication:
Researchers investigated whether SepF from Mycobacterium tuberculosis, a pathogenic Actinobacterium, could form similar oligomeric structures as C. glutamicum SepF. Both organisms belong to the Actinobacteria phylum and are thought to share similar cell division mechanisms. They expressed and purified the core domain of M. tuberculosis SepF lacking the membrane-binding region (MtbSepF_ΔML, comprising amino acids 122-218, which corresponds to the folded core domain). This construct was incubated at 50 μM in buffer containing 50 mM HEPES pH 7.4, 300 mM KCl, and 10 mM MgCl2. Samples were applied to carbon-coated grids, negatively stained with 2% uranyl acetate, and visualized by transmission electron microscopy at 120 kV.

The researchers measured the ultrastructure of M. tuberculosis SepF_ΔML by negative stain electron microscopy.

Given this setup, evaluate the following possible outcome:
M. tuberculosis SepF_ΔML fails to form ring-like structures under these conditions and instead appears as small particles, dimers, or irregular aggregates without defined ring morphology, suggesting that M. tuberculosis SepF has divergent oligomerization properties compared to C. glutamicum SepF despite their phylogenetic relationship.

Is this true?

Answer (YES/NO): NO